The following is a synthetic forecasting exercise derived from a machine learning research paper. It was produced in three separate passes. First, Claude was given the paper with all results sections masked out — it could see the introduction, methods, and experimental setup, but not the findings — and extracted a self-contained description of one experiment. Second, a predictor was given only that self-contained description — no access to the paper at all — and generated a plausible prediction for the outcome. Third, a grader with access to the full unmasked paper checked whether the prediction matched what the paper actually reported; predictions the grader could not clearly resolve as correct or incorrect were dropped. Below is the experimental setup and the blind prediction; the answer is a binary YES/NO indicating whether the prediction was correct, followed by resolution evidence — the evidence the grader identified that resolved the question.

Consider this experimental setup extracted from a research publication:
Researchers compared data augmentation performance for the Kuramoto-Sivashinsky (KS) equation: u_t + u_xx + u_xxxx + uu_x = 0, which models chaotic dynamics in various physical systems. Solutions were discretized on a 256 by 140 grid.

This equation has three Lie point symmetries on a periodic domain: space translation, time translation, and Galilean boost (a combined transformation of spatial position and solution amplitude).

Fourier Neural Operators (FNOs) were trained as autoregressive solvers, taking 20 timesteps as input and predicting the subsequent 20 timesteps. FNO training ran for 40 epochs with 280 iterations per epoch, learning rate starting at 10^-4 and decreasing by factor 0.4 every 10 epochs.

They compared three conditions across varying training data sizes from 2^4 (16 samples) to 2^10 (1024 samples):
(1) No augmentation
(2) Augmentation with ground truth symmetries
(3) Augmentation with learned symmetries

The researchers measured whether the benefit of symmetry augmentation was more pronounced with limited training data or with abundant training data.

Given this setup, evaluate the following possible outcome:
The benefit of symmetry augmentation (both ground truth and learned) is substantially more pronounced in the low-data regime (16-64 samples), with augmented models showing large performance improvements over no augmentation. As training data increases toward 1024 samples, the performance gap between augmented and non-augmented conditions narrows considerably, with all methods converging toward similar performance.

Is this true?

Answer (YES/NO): NO